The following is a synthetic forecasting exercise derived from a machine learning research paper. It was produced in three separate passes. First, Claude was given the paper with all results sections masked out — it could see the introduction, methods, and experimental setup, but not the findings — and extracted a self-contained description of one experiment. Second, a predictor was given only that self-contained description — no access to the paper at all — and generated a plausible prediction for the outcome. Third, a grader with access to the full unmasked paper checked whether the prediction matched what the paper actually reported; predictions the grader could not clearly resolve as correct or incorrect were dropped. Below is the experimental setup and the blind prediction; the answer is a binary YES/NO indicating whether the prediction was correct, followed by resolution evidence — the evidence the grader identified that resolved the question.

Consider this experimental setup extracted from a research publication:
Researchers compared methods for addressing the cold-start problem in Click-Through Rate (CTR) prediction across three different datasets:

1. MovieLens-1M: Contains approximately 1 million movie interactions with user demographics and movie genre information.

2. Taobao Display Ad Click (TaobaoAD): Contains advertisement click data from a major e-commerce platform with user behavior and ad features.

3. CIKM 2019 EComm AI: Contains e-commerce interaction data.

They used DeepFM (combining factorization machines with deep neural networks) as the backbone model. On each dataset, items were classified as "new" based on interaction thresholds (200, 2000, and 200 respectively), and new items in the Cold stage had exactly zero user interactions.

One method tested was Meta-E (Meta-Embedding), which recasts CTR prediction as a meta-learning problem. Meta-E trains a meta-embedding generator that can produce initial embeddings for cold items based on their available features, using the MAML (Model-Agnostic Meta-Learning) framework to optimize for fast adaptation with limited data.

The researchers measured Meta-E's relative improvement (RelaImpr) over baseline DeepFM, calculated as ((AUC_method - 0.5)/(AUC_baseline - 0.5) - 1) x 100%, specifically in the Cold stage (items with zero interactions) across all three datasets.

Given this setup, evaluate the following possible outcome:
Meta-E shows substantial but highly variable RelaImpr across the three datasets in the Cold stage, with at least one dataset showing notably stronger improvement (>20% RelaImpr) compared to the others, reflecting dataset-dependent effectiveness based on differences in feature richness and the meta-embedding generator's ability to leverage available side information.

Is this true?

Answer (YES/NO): NO